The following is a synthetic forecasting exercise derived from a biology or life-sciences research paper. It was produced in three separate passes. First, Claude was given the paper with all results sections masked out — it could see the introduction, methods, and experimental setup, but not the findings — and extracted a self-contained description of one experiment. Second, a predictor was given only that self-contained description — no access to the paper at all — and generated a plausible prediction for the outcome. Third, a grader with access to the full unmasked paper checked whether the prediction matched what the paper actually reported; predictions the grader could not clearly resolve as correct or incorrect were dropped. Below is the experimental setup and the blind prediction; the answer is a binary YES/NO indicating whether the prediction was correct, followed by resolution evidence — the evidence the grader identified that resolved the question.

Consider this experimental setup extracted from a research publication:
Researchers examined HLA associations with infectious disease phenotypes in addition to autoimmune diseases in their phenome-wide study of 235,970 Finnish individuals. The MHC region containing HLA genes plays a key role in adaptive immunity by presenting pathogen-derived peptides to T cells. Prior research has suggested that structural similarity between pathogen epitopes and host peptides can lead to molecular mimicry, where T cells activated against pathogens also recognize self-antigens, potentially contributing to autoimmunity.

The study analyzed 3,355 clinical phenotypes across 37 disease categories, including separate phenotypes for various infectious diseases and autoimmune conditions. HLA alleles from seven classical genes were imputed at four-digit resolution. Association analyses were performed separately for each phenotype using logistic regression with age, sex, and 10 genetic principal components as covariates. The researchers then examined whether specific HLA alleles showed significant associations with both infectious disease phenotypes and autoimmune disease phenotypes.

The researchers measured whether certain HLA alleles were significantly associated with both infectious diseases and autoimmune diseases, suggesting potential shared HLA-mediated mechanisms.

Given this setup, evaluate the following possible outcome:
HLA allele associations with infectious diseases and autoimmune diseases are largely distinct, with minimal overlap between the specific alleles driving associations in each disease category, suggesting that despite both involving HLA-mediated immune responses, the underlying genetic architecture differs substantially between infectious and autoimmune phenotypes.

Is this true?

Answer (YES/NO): NO